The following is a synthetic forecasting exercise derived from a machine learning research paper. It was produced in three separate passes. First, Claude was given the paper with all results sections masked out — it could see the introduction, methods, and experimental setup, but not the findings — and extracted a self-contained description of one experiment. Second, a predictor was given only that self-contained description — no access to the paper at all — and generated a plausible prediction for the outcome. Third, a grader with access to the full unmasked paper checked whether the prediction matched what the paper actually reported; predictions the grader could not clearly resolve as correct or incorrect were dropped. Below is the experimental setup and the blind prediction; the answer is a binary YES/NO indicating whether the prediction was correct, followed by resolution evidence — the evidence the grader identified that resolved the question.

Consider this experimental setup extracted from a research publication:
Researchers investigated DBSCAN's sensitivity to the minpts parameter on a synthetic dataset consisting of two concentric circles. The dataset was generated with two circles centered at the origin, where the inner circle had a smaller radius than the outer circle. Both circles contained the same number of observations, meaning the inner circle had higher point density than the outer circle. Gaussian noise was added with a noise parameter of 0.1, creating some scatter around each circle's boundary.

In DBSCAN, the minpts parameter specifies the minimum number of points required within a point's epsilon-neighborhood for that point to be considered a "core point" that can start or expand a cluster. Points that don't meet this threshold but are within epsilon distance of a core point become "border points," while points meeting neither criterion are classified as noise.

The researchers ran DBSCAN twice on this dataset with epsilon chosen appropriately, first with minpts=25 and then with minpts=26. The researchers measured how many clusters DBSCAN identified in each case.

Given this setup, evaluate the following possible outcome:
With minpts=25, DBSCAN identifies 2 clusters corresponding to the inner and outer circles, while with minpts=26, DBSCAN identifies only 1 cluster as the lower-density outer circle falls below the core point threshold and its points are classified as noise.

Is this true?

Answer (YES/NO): NO